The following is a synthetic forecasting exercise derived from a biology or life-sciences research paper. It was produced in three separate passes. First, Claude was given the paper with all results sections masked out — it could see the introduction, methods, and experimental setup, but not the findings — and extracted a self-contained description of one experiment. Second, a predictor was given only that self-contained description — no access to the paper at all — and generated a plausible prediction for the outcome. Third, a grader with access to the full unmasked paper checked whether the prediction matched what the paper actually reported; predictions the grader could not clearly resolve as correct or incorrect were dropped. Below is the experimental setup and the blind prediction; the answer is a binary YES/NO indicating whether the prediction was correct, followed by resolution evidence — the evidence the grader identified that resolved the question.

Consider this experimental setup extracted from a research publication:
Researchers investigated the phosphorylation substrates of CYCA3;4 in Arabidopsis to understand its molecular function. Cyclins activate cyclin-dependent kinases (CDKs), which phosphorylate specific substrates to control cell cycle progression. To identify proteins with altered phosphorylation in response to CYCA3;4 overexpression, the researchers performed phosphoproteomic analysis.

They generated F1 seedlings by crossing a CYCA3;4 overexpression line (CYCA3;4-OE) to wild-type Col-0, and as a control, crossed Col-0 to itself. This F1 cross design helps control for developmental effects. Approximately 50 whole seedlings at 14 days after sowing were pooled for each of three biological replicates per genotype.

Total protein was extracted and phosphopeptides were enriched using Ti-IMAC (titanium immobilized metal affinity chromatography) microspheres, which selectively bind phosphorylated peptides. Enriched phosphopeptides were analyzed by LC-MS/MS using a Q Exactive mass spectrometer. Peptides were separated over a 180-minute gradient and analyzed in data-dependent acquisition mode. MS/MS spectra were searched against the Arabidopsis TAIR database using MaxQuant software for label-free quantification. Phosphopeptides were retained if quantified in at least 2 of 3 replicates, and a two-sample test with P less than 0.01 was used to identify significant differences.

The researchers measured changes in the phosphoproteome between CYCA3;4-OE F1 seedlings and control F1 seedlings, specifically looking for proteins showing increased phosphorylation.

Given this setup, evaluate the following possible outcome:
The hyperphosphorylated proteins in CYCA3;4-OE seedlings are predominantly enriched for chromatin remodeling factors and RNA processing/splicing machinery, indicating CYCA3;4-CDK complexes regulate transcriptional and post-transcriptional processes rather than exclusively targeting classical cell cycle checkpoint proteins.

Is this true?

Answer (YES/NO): NO